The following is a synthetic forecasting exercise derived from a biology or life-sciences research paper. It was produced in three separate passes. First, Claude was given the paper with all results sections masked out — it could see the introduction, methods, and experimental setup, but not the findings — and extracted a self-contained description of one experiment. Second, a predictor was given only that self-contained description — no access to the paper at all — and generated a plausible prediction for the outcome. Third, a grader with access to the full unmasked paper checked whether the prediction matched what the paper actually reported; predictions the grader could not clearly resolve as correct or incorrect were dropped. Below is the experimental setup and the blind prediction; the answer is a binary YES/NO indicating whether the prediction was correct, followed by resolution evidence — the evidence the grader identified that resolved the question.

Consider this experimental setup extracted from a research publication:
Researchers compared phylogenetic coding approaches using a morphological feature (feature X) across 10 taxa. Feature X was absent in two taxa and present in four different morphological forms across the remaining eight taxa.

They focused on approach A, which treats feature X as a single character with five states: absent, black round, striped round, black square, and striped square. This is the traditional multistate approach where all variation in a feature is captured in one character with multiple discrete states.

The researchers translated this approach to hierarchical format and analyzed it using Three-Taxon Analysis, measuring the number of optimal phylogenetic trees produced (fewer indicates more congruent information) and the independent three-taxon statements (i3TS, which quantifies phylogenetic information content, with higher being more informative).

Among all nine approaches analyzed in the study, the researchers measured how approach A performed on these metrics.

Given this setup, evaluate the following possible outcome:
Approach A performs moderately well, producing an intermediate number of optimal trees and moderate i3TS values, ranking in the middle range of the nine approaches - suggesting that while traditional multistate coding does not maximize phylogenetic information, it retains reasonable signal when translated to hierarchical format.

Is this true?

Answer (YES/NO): NO